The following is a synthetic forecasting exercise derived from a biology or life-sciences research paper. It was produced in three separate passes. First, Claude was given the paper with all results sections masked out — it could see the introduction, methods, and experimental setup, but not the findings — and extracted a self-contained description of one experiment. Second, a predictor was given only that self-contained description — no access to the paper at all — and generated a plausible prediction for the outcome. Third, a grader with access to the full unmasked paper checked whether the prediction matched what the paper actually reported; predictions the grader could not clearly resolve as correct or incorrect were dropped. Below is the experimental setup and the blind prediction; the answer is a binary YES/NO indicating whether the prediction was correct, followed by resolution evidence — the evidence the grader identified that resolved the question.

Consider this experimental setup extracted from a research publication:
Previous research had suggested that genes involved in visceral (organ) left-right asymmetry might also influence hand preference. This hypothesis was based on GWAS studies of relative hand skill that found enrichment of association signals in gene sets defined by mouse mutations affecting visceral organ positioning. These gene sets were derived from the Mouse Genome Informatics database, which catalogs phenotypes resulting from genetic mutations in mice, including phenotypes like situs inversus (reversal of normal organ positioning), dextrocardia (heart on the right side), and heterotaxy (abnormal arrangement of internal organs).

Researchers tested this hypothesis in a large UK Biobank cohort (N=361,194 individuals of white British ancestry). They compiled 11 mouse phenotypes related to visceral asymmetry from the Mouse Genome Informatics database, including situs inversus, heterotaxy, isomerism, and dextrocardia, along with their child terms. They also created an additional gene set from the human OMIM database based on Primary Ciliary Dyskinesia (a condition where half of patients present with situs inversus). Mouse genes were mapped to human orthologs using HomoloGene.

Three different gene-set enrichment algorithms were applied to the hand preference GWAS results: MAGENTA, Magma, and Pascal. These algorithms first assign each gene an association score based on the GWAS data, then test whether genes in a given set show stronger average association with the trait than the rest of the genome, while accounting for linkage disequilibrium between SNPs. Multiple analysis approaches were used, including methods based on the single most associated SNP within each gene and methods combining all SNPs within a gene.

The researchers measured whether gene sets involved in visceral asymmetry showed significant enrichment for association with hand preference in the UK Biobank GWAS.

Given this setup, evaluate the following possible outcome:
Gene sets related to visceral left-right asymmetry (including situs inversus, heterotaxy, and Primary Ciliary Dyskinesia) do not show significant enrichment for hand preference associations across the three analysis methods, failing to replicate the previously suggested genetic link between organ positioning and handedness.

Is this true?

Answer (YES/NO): YES